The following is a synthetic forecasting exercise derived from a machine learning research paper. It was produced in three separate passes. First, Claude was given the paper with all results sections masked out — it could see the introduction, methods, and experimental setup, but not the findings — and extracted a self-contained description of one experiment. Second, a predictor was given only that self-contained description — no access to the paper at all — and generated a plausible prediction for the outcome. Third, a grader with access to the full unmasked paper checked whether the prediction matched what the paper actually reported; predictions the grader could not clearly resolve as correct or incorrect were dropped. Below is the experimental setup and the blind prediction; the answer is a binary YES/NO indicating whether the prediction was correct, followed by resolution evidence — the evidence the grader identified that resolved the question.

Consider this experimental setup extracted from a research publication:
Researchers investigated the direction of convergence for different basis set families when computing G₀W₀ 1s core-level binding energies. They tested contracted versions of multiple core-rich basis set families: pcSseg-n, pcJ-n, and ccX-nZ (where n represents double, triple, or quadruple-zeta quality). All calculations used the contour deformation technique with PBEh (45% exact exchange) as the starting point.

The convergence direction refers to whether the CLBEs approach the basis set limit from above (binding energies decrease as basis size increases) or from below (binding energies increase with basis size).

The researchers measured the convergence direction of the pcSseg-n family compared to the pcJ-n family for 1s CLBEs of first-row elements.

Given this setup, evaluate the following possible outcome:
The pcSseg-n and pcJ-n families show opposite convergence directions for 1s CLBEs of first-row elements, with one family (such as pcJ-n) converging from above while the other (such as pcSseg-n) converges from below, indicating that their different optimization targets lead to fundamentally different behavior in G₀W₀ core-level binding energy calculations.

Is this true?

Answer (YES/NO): NO